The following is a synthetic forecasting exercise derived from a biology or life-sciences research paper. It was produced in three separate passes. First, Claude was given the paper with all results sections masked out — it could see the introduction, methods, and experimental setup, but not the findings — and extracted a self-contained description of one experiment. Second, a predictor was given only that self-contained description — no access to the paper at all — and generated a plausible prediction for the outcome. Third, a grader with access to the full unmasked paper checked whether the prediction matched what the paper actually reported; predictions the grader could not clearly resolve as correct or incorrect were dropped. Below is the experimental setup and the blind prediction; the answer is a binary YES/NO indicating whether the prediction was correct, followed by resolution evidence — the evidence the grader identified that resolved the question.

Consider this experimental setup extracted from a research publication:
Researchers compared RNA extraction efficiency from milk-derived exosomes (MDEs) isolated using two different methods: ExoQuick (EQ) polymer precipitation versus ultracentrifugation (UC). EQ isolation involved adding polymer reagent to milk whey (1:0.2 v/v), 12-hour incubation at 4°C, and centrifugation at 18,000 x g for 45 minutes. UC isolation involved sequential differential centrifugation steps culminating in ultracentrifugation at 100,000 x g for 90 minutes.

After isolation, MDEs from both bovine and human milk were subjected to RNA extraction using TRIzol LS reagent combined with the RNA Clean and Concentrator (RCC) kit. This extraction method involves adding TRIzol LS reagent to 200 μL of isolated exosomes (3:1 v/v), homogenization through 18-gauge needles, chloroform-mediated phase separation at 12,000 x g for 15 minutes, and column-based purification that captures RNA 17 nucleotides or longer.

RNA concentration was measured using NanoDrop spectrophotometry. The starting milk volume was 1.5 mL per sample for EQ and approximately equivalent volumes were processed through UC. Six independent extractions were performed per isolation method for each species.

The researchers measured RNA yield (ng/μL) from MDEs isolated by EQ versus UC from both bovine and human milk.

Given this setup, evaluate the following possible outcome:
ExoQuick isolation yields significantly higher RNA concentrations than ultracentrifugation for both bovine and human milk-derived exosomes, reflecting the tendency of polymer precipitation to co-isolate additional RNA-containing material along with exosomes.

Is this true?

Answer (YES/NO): NO